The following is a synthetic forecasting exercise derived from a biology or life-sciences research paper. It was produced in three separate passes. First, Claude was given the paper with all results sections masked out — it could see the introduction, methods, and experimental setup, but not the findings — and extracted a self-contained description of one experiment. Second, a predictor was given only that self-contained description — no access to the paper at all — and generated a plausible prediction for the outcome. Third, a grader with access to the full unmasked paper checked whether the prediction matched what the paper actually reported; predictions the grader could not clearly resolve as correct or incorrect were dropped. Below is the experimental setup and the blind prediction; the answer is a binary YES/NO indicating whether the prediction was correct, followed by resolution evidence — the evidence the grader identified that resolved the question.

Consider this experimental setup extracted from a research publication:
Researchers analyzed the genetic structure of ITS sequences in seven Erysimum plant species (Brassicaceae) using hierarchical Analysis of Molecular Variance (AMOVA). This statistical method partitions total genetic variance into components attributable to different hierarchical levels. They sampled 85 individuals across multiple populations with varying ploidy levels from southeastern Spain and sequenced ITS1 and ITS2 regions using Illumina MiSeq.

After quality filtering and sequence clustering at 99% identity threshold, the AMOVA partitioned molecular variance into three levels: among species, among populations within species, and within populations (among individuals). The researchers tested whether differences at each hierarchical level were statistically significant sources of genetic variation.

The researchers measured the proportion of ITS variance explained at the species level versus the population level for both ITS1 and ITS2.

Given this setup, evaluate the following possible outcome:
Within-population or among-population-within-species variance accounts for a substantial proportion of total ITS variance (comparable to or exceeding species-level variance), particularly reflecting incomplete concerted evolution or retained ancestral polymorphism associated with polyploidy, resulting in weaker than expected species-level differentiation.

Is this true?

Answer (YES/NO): NO